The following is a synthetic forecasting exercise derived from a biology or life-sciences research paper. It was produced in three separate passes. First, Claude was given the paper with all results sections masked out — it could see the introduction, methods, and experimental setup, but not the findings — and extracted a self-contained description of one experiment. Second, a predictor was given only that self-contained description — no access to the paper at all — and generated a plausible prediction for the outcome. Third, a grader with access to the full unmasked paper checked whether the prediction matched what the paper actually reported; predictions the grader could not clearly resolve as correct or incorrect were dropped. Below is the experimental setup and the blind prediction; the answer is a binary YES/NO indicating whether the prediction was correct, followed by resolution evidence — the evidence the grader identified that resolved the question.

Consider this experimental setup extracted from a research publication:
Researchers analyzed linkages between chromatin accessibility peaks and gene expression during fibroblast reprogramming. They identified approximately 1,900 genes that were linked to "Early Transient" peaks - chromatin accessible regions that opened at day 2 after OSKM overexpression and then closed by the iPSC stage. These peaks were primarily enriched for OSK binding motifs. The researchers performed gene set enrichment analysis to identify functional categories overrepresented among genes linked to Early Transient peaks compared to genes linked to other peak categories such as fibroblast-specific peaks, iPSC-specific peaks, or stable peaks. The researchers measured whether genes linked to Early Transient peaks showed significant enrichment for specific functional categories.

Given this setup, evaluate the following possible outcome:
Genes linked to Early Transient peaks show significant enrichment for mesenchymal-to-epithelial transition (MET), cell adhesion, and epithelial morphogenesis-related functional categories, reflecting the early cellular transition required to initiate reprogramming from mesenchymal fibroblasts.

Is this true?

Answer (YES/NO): NO